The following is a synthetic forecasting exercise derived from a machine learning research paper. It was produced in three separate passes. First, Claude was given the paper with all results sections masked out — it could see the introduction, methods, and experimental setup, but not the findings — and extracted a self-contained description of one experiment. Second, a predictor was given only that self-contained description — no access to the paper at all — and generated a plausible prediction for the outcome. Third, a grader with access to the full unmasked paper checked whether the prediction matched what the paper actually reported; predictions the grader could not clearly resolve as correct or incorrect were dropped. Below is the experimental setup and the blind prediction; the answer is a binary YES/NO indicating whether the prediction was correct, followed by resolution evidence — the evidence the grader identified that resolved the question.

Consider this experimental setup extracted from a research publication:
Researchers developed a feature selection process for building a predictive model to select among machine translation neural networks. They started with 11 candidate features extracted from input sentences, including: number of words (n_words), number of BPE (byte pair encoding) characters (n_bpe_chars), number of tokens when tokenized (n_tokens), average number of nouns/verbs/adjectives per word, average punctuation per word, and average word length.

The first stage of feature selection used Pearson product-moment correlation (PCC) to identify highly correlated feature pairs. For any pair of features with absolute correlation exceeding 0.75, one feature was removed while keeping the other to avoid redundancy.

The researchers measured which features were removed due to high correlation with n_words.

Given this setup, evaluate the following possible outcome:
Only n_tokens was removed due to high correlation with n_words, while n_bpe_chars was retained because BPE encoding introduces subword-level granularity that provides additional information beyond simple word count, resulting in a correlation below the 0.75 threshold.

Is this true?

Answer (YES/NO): NO